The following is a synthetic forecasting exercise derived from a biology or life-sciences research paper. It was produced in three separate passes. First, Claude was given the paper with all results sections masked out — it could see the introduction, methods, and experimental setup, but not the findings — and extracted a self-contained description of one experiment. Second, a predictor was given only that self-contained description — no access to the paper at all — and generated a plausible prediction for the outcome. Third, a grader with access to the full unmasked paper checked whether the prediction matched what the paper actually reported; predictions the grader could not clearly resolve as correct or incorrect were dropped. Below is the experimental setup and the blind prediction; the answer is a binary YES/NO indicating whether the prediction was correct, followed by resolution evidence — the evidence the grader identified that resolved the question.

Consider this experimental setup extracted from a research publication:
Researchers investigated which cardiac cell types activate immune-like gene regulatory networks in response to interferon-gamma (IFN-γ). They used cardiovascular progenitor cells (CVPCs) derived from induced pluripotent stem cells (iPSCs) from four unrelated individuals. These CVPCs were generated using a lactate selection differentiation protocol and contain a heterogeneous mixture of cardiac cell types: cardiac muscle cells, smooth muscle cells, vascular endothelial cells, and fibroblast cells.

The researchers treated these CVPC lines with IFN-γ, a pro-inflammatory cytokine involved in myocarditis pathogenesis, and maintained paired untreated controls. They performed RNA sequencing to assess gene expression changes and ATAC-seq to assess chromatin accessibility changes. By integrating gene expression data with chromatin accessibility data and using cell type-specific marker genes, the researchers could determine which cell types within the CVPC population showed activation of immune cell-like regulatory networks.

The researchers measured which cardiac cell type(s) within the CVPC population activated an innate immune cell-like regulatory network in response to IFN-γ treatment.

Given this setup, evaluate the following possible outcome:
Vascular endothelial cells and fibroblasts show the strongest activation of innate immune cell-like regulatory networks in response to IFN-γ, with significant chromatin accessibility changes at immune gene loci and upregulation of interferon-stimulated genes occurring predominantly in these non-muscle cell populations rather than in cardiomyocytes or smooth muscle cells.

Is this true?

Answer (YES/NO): NO